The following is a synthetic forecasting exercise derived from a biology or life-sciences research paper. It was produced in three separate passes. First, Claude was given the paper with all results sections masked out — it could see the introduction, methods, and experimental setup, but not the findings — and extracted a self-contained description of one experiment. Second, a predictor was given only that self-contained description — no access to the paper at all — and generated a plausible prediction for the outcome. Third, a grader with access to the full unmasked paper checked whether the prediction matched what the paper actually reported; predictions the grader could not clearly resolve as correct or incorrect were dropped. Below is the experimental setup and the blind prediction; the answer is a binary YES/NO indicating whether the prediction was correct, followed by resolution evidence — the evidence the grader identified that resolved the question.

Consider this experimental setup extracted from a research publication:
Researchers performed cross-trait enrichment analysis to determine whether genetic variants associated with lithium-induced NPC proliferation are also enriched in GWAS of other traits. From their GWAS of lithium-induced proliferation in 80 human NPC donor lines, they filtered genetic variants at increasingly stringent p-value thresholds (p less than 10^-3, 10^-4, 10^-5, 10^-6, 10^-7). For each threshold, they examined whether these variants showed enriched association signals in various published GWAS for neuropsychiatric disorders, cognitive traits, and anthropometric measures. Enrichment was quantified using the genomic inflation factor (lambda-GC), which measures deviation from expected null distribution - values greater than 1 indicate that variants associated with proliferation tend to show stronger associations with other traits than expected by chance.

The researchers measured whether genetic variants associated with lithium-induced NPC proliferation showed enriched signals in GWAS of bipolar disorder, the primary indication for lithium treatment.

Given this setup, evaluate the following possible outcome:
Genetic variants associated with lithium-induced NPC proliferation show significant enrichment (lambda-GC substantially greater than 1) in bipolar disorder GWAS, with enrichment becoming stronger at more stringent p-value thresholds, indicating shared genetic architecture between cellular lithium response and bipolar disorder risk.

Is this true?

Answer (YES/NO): YES